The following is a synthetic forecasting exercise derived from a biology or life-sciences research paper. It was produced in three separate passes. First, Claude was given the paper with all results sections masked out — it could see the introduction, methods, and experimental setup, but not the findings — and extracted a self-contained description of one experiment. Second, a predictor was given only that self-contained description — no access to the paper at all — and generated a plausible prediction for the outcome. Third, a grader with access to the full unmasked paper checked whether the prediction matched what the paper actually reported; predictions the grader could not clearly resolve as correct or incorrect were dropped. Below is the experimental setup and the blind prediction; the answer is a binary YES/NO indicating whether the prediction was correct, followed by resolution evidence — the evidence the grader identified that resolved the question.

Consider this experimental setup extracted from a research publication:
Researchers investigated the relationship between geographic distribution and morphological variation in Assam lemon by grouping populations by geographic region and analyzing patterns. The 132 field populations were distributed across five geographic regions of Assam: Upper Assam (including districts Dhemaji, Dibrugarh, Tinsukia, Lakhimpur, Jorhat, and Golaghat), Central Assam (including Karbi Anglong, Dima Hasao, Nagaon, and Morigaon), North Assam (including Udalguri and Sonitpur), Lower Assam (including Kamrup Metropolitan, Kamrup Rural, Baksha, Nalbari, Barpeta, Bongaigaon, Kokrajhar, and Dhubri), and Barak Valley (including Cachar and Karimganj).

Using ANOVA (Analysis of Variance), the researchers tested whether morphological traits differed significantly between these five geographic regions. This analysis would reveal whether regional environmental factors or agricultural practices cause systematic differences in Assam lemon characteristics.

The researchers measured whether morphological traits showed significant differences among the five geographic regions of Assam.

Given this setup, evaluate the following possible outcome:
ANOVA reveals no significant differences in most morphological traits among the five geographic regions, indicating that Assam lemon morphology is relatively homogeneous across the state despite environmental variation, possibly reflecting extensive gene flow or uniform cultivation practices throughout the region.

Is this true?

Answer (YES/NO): NO